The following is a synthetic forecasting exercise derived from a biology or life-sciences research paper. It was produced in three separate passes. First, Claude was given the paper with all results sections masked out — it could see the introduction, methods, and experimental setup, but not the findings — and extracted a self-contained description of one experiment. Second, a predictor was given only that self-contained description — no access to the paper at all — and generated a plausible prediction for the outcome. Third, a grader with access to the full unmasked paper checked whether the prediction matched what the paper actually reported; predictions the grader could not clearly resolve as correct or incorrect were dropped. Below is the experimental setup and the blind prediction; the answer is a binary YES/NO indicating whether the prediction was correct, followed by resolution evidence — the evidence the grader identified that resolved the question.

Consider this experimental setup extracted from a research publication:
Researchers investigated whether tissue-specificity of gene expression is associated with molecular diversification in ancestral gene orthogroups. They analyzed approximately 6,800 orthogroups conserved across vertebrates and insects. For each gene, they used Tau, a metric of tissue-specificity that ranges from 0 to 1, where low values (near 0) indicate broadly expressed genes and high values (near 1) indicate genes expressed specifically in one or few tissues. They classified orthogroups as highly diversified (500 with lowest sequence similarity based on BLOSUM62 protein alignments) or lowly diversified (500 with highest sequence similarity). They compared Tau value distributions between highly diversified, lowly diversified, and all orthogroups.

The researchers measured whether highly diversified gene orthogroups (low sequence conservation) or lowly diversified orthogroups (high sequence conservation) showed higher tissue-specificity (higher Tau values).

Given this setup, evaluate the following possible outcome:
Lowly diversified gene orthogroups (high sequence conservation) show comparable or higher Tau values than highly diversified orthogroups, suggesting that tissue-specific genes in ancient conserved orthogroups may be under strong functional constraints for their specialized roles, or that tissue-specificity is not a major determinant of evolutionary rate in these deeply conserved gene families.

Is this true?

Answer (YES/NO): NO